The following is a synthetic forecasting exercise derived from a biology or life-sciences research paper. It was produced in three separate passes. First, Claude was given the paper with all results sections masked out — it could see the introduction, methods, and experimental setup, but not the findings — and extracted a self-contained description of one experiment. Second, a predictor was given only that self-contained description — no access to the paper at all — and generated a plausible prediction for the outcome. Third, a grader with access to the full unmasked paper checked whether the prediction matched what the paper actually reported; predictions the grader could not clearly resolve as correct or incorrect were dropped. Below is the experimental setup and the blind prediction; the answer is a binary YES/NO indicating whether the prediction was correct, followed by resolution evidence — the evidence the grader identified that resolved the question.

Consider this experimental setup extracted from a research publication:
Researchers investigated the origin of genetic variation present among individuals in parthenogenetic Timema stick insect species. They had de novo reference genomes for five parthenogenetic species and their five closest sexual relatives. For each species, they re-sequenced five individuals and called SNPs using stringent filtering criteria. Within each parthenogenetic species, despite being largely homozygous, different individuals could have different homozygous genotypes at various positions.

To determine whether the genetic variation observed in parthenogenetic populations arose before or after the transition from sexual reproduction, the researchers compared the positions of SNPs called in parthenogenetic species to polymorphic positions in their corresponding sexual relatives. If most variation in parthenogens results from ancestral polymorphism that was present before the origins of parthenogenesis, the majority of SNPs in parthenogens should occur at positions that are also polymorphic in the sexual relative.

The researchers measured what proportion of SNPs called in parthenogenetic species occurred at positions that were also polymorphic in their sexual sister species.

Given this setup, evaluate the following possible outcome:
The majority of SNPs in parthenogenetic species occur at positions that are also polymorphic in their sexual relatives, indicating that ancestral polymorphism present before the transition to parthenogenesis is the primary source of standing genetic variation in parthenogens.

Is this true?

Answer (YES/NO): NO